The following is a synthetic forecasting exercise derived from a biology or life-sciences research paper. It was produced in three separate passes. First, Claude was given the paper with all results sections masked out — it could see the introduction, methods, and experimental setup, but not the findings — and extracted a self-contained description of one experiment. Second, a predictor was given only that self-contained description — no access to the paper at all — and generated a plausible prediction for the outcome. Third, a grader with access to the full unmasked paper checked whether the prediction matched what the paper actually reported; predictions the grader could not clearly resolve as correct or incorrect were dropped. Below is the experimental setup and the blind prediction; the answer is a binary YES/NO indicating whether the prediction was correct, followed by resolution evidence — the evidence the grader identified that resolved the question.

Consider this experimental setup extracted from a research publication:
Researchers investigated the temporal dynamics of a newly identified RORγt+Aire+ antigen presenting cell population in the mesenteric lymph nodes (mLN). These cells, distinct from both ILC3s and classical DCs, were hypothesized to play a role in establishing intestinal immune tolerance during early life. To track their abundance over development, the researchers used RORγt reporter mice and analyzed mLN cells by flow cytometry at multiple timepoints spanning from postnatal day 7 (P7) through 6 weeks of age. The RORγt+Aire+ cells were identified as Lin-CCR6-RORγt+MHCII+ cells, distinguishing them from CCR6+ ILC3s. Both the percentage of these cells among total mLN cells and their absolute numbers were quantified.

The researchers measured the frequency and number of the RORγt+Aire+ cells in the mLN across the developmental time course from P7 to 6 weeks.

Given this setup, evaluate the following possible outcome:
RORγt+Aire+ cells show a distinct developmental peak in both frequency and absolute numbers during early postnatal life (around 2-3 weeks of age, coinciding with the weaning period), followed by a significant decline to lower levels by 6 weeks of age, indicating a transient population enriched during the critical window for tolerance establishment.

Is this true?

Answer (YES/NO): YES